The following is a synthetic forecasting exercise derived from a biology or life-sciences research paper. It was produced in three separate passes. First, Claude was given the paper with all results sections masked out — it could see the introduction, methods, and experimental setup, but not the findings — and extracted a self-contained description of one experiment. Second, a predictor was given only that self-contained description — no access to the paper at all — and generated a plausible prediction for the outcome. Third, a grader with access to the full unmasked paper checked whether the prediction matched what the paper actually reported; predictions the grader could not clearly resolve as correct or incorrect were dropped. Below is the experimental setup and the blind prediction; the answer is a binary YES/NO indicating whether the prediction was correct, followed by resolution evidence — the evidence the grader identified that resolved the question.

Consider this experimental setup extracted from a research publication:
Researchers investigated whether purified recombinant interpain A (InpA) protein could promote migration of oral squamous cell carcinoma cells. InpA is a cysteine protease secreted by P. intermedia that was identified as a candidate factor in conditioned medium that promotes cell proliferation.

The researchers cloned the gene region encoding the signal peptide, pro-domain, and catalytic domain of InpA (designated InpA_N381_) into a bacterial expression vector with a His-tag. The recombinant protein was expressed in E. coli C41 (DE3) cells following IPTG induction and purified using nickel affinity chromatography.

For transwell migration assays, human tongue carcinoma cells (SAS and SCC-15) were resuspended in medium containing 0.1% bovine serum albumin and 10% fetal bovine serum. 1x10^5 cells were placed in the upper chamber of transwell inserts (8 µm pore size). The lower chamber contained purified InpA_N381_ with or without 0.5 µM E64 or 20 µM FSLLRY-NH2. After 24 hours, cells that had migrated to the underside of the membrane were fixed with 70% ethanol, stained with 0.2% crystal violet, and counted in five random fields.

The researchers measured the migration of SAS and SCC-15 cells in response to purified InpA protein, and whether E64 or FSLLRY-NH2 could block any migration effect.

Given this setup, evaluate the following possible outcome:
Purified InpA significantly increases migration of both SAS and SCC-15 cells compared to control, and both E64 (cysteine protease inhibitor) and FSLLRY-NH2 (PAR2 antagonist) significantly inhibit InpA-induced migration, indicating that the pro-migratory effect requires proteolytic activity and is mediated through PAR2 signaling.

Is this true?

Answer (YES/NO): NO